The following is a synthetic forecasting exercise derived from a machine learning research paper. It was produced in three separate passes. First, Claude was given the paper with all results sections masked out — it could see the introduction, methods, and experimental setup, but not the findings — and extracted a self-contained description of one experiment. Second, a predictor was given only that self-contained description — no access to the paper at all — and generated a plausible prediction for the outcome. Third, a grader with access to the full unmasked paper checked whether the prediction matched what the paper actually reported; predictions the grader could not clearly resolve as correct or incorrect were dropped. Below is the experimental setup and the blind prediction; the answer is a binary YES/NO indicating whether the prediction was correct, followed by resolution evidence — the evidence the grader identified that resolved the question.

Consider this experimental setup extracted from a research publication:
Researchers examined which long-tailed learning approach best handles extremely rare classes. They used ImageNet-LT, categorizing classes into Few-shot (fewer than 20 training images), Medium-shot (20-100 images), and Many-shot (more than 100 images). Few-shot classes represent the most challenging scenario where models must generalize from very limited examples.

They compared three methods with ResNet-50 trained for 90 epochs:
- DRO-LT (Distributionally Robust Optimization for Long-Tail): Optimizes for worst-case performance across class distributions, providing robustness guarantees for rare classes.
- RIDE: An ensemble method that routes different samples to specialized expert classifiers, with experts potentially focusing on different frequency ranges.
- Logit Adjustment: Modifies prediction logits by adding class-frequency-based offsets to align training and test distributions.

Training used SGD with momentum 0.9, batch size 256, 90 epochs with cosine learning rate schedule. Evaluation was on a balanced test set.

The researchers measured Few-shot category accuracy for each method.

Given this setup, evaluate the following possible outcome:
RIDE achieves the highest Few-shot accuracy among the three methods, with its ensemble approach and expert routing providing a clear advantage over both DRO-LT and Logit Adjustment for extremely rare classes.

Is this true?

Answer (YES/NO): YES